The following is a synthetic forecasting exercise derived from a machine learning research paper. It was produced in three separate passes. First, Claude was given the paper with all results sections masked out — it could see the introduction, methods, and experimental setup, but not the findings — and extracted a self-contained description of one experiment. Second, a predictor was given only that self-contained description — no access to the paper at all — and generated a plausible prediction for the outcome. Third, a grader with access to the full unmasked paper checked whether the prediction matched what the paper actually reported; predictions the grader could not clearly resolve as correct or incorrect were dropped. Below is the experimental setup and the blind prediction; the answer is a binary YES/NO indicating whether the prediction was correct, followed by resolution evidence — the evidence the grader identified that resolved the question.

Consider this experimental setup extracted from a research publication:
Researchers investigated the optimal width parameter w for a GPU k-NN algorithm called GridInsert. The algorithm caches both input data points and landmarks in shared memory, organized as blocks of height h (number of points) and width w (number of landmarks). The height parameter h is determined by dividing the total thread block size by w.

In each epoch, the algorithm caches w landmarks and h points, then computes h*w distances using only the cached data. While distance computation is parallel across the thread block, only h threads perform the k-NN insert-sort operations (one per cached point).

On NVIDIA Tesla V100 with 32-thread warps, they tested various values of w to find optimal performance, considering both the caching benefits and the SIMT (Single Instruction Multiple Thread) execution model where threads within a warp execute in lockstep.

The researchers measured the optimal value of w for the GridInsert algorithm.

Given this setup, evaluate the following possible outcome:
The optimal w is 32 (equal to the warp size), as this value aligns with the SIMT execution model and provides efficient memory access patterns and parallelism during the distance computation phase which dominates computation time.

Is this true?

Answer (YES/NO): NO